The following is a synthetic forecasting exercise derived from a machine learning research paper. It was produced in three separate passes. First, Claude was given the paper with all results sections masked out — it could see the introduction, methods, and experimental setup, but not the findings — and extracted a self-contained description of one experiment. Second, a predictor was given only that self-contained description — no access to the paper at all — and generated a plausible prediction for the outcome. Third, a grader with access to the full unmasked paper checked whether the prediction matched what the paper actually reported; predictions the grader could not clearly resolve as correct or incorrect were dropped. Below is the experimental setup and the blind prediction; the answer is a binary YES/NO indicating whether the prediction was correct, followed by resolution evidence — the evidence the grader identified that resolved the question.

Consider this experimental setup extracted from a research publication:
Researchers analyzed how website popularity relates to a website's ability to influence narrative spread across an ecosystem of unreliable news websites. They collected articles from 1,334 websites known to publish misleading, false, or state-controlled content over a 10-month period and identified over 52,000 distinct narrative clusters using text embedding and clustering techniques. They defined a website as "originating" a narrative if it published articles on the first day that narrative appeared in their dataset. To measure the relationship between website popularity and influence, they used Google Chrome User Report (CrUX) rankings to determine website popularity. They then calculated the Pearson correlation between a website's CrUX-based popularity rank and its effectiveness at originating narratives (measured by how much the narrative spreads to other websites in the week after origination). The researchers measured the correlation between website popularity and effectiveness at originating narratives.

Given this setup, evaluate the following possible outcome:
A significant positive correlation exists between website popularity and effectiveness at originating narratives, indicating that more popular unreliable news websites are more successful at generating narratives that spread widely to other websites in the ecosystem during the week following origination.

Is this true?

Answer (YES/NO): NO